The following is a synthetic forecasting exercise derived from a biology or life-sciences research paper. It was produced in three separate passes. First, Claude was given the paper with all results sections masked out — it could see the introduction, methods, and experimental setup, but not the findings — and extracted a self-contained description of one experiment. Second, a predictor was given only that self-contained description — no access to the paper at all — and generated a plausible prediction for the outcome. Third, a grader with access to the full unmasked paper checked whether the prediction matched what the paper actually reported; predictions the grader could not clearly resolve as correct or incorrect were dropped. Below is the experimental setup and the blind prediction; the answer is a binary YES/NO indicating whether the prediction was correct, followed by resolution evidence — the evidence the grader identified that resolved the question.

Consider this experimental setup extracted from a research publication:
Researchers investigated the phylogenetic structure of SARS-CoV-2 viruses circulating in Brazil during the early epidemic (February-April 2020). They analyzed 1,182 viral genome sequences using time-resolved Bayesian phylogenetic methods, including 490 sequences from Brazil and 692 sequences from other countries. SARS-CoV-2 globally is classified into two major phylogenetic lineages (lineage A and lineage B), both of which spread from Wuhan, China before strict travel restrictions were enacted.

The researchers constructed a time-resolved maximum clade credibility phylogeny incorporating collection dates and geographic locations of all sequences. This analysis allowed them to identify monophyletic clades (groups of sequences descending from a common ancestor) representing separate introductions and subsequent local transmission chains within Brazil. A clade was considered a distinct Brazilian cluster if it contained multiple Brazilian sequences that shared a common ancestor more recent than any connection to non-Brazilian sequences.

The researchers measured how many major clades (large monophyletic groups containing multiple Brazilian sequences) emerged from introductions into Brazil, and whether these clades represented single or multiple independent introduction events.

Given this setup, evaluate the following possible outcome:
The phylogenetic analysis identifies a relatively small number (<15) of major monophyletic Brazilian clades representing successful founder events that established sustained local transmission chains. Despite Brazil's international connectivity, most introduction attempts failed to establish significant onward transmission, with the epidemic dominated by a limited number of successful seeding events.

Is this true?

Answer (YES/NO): YES